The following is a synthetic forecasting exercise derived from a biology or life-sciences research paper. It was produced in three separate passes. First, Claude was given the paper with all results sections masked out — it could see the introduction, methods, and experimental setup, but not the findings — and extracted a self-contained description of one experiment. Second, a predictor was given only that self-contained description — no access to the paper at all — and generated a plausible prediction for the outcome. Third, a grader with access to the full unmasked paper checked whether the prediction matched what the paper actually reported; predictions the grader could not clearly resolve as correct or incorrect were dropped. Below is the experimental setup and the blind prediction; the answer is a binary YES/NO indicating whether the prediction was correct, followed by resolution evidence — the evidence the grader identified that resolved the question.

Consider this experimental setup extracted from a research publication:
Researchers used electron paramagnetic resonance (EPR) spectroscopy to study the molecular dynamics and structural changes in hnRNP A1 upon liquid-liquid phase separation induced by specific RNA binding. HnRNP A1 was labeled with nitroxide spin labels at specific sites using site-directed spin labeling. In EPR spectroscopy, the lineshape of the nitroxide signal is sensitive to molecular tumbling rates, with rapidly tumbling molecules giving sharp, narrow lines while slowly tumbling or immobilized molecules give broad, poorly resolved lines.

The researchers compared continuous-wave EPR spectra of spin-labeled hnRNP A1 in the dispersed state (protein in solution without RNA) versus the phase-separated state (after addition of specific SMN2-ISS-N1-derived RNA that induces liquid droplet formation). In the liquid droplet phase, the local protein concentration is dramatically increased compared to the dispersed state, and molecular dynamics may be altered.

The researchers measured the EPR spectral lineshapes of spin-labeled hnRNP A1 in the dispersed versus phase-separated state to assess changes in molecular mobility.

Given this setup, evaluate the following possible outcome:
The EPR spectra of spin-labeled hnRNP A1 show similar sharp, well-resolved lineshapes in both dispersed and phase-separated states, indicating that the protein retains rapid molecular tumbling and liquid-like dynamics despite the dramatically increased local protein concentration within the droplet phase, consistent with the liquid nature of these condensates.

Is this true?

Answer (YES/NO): NO